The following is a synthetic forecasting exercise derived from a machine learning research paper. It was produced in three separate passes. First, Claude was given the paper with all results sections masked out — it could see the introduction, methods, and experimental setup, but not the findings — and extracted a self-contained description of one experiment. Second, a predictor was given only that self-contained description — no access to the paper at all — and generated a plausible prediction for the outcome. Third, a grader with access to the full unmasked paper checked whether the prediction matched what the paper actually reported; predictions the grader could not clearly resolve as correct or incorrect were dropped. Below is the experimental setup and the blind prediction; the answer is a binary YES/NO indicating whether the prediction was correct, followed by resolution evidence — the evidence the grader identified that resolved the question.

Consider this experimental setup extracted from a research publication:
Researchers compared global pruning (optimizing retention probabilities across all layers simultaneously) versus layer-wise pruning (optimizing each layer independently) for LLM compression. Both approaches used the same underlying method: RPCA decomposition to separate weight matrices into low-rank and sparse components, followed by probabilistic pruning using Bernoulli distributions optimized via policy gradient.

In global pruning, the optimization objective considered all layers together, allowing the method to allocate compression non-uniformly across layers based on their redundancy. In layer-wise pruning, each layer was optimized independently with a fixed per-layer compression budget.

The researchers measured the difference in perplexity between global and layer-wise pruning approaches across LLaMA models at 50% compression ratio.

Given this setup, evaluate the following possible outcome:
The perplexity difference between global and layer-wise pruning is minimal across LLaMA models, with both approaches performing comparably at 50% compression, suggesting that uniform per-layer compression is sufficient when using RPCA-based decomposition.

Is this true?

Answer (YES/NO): NO